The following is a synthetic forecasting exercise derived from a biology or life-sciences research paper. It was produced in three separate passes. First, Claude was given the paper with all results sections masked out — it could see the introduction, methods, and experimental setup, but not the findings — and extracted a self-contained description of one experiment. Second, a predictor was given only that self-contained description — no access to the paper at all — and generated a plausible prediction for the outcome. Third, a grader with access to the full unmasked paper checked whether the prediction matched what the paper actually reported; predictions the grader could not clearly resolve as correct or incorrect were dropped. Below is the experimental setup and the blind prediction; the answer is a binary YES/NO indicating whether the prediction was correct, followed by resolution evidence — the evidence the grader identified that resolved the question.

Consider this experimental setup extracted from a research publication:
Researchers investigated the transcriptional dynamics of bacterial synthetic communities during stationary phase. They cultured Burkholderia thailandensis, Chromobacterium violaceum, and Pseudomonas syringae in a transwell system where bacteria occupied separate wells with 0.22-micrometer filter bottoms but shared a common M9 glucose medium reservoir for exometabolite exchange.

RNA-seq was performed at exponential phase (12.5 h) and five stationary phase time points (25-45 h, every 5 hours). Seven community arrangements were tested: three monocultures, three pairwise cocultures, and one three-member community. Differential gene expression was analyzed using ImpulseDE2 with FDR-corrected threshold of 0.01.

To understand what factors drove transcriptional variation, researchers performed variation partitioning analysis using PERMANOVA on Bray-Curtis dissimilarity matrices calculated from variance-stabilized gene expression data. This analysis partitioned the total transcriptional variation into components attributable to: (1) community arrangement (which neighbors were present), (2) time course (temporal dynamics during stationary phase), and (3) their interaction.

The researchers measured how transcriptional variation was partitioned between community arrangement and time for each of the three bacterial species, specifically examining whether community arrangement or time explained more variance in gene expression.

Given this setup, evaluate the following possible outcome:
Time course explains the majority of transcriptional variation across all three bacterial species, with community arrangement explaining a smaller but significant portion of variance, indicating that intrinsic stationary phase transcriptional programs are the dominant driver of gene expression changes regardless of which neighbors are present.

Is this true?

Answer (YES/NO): NO